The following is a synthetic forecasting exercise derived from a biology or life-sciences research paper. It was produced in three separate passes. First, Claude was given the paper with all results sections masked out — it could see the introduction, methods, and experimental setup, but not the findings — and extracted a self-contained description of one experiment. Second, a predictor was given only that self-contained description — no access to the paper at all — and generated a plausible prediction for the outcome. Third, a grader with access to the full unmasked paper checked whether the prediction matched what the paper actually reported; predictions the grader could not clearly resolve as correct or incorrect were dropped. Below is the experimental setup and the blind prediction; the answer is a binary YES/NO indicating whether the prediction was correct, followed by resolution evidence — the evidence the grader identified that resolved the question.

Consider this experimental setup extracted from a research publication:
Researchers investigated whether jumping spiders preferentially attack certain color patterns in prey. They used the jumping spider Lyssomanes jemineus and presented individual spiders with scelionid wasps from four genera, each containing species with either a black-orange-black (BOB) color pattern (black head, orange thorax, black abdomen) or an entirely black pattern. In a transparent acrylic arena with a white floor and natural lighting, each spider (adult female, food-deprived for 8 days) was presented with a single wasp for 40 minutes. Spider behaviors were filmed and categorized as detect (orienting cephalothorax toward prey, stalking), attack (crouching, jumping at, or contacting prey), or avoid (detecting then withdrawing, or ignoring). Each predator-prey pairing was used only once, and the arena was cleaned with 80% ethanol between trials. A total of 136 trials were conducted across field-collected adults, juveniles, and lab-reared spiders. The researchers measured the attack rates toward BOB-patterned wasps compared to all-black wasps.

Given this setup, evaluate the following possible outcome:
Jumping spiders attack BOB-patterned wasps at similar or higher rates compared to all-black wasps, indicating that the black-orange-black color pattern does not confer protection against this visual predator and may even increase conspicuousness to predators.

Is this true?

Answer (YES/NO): NO